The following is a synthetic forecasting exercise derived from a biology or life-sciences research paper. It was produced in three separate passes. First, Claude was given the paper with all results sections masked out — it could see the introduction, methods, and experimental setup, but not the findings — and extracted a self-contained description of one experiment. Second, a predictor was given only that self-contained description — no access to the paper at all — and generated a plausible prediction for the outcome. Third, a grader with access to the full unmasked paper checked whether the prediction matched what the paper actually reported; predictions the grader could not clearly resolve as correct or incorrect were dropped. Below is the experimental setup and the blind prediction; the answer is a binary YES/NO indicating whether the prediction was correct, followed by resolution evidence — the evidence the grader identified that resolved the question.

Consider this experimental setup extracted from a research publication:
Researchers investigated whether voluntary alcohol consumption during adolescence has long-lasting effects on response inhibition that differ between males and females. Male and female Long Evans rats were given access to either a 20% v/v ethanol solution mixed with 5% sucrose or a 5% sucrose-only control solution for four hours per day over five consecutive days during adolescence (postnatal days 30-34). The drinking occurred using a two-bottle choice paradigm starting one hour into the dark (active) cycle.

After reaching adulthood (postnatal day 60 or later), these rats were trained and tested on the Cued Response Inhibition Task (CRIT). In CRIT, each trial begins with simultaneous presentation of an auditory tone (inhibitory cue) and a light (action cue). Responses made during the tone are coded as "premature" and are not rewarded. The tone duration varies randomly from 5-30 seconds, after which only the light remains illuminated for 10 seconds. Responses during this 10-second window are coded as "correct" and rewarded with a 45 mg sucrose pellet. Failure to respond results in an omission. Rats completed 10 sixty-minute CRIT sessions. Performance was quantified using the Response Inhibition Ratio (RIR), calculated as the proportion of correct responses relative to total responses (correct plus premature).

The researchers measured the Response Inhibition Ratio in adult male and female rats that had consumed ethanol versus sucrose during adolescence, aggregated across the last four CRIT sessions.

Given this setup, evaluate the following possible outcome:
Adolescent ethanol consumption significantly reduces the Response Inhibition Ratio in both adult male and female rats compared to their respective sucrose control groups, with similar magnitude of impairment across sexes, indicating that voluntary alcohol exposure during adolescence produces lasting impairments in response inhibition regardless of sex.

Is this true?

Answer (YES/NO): NO